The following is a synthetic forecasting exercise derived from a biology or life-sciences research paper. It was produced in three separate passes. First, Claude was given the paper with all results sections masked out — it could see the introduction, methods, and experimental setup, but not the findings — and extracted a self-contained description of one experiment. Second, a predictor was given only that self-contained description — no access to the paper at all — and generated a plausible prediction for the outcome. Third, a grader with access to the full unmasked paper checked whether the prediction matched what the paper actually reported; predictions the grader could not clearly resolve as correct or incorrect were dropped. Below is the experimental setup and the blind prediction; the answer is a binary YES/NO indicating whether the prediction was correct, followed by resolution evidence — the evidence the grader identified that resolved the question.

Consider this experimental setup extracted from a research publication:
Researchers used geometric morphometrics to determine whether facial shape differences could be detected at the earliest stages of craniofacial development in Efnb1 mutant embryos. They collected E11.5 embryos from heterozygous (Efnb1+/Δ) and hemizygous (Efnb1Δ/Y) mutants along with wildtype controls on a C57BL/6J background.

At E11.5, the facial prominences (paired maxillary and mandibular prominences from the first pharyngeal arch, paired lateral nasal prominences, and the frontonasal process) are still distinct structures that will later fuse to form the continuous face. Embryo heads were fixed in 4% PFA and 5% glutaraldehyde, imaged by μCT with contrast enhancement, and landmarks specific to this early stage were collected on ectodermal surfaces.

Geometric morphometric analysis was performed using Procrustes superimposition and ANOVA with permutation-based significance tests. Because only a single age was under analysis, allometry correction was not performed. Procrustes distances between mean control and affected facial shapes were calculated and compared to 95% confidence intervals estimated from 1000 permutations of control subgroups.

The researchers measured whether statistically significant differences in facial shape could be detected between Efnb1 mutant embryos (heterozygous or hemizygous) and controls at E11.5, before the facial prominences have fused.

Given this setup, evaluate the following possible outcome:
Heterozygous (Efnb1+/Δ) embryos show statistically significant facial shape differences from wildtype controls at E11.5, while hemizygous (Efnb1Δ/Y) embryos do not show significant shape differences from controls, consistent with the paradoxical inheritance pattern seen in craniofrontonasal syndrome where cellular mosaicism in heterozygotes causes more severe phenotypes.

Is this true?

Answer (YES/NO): NO